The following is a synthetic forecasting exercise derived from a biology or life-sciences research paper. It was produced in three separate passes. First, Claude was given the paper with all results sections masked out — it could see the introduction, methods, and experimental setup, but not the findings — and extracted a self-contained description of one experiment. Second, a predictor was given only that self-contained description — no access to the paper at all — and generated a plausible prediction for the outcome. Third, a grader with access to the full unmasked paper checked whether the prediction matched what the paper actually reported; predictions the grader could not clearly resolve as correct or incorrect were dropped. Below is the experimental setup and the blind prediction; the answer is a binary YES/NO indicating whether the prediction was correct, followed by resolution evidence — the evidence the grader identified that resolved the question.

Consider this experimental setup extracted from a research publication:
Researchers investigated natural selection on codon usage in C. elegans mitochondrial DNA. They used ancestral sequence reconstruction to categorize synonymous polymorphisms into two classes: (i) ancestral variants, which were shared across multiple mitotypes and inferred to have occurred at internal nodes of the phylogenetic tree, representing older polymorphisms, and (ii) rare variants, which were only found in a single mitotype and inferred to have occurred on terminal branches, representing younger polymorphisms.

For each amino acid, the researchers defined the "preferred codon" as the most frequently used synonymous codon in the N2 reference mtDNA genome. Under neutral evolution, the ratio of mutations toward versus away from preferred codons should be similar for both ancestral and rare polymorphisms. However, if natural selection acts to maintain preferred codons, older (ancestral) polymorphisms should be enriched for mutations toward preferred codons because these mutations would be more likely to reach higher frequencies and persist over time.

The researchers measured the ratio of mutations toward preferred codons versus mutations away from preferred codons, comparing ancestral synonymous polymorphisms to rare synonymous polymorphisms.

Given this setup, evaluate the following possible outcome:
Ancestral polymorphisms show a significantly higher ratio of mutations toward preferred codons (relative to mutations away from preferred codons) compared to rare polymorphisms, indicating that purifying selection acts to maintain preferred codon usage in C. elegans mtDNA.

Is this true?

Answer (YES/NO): YES